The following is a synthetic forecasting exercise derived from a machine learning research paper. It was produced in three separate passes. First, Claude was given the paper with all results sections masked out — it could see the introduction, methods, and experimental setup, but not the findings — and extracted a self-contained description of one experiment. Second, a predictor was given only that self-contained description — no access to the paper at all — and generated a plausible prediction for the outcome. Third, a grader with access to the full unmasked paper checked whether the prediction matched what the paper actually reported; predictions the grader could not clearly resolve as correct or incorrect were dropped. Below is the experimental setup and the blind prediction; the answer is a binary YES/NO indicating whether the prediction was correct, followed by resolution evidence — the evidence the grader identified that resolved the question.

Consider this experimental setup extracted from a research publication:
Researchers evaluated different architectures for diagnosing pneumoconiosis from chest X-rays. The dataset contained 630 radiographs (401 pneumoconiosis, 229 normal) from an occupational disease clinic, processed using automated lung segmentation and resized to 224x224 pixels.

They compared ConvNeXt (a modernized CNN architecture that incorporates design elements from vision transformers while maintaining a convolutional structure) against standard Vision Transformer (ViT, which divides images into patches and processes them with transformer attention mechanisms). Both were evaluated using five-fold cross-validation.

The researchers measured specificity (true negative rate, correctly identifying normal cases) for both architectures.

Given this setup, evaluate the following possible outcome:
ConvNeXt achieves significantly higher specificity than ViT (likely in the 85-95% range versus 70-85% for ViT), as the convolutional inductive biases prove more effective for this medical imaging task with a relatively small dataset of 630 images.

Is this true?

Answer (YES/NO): NO